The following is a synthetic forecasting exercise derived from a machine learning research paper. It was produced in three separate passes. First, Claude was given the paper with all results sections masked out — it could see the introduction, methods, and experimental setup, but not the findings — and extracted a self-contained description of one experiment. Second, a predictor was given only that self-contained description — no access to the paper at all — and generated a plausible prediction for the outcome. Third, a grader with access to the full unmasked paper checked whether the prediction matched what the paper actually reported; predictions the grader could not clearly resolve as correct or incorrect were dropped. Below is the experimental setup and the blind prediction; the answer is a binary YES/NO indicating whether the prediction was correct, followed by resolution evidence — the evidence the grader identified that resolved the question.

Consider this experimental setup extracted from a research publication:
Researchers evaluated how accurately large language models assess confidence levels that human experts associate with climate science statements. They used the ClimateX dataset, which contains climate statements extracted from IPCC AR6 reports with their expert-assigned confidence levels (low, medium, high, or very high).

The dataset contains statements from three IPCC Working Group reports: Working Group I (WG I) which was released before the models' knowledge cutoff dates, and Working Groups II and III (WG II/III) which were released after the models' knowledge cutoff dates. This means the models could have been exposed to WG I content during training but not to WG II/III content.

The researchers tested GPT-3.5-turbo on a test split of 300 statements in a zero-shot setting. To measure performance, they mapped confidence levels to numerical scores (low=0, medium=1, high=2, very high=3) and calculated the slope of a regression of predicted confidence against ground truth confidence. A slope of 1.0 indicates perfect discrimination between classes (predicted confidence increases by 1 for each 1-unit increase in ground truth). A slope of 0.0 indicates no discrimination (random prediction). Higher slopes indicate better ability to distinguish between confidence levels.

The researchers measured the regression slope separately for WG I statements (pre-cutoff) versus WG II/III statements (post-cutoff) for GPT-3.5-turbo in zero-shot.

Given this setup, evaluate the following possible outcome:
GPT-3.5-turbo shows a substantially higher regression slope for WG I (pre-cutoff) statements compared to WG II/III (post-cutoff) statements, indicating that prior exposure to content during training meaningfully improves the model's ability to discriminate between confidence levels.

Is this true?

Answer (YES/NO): YES